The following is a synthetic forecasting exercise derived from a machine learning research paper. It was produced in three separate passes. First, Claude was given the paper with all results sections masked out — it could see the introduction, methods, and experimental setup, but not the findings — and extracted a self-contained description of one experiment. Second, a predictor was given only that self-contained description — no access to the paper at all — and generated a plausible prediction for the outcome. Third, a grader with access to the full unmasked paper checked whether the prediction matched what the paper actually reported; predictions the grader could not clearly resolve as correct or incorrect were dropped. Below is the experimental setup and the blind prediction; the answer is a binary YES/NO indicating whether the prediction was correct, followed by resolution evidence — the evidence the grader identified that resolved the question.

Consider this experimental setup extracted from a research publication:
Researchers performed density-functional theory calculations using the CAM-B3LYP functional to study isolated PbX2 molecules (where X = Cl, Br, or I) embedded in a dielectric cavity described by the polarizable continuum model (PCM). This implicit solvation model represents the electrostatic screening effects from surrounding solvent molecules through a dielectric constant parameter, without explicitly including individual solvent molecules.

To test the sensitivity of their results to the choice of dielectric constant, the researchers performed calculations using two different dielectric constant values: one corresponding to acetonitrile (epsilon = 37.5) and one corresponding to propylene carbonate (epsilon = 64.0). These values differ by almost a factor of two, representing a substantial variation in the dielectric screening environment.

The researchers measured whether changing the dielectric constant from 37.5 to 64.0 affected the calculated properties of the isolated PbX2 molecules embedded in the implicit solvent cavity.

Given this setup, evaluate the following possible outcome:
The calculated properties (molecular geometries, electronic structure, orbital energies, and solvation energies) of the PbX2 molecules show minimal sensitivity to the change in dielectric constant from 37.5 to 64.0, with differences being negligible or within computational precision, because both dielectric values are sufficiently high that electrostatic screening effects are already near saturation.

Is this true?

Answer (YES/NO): YES